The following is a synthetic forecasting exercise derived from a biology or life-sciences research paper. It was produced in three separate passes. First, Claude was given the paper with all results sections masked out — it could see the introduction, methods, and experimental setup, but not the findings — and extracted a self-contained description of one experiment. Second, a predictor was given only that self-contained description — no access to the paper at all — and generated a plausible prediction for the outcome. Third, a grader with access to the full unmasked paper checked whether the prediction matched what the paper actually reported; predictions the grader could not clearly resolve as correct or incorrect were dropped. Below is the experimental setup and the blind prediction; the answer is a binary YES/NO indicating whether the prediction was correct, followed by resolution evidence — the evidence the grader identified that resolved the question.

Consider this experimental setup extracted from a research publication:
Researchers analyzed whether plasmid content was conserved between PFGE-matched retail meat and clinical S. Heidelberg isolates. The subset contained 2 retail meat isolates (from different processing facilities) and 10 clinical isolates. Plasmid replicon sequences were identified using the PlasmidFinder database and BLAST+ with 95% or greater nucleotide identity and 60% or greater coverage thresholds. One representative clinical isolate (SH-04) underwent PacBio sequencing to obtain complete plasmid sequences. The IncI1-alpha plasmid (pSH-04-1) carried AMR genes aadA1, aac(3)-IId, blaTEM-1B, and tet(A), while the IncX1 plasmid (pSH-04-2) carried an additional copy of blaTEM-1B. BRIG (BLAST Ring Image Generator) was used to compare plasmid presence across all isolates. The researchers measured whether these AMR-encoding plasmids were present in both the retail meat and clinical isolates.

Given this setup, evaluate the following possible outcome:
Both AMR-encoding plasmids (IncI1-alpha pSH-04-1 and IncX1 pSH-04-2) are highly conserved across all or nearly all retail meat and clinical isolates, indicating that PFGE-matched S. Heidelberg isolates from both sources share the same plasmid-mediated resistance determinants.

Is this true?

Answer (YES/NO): YES